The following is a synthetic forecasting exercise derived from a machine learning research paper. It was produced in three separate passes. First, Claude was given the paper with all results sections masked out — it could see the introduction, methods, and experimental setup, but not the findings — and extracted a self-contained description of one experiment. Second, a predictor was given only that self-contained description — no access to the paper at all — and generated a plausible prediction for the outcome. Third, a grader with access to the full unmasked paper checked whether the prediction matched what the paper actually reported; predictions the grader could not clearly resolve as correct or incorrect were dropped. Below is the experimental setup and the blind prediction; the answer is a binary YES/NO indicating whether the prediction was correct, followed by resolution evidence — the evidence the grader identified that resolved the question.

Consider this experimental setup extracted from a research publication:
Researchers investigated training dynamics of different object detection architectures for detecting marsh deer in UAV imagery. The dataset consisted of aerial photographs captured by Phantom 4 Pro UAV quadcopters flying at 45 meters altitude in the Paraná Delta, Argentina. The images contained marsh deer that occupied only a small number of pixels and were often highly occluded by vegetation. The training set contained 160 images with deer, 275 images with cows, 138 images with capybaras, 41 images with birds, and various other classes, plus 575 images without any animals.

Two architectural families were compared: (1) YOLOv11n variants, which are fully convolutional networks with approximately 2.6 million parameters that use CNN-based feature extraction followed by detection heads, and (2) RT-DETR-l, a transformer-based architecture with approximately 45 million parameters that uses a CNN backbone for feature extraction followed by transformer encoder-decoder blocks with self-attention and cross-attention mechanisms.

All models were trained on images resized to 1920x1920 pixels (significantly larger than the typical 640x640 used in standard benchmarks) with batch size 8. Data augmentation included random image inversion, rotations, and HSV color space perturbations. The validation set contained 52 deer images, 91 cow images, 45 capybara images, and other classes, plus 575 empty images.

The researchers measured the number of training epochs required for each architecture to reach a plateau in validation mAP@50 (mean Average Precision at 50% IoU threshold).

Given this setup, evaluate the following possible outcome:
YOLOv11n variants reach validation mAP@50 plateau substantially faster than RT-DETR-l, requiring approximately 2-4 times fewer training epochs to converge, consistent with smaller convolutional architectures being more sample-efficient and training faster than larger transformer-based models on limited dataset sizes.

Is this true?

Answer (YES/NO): NO